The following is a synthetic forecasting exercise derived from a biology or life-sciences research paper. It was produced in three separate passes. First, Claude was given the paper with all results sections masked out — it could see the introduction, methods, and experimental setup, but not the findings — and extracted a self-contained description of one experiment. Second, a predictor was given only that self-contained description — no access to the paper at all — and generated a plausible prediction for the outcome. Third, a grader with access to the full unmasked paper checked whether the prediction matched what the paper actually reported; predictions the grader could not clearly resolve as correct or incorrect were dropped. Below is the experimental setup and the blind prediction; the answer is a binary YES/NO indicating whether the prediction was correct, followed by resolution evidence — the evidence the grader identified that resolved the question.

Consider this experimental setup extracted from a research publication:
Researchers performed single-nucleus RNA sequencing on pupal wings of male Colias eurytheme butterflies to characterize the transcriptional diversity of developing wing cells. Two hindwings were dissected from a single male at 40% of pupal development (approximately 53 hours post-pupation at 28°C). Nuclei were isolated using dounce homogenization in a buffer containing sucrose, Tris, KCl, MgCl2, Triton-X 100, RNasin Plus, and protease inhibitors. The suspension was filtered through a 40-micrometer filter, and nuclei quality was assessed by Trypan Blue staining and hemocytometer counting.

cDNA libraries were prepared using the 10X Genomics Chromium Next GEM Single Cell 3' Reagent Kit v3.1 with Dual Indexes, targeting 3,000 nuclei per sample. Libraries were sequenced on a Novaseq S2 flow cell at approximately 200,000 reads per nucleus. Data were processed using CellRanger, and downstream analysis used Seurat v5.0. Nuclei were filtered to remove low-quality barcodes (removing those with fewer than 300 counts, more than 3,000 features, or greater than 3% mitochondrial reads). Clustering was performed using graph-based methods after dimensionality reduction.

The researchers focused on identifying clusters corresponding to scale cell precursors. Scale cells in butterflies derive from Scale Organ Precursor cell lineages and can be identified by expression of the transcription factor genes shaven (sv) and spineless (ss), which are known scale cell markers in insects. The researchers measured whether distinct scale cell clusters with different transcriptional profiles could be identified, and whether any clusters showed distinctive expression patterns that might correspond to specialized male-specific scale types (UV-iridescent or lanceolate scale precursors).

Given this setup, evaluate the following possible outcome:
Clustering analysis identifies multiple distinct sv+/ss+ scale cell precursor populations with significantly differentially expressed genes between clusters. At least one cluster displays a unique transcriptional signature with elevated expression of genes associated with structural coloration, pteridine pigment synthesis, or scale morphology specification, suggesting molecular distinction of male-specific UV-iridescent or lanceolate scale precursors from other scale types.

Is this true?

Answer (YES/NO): YES